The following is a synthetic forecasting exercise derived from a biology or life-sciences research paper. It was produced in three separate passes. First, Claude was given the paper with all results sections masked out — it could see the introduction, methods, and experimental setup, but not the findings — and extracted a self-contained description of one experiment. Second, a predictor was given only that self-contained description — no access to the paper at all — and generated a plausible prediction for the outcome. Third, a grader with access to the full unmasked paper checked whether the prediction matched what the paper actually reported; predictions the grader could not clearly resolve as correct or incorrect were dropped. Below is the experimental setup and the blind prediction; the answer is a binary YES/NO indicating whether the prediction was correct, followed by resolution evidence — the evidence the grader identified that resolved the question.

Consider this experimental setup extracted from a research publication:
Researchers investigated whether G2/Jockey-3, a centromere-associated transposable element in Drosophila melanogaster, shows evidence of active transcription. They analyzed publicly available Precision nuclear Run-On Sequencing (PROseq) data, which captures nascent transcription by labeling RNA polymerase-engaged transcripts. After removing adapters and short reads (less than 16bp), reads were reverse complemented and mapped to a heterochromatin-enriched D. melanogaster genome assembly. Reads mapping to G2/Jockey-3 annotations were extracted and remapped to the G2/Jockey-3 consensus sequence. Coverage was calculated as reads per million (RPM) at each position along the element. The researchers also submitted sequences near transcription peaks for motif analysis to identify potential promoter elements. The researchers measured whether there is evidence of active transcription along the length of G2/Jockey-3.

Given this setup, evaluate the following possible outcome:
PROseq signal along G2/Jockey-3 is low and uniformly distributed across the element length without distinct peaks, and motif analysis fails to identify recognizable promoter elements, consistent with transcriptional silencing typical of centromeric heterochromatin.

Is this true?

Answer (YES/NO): NO